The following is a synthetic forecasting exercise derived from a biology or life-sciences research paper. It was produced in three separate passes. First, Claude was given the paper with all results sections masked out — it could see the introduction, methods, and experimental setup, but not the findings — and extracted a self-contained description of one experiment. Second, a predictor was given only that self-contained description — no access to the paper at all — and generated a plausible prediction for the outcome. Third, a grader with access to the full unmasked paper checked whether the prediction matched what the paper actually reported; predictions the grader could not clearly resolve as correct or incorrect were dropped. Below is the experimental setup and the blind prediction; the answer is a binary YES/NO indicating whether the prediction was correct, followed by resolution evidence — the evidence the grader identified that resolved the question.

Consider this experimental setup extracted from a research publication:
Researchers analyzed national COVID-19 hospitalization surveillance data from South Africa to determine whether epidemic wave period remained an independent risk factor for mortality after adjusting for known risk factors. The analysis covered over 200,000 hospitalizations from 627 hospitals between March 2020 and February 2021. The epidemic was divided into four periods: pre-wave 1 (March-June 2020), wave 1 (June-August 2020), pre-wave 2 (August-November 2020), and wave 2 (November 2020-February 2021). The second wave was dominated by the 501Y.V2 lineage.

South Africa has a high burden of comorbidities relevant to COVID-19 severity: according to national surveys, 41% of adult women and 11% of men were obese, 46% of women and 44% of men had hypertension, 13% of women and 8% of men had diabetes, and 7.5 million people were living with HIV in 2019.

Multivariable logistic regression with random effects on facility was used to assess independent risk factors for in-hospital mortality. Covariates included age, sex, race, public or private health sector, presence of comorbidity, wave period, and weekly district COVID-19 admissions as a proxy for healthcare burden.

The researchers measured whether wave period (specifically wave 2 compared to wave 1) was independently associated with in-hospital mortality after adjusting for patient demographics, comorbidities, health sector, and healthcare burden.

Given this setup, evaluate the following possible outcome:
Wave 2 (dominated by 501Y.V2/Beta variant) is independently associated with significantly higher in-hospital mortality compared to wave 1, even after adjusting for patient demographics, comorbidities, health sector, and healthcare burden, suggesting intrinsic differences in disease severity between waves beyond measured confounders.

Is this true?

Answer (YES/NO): YES